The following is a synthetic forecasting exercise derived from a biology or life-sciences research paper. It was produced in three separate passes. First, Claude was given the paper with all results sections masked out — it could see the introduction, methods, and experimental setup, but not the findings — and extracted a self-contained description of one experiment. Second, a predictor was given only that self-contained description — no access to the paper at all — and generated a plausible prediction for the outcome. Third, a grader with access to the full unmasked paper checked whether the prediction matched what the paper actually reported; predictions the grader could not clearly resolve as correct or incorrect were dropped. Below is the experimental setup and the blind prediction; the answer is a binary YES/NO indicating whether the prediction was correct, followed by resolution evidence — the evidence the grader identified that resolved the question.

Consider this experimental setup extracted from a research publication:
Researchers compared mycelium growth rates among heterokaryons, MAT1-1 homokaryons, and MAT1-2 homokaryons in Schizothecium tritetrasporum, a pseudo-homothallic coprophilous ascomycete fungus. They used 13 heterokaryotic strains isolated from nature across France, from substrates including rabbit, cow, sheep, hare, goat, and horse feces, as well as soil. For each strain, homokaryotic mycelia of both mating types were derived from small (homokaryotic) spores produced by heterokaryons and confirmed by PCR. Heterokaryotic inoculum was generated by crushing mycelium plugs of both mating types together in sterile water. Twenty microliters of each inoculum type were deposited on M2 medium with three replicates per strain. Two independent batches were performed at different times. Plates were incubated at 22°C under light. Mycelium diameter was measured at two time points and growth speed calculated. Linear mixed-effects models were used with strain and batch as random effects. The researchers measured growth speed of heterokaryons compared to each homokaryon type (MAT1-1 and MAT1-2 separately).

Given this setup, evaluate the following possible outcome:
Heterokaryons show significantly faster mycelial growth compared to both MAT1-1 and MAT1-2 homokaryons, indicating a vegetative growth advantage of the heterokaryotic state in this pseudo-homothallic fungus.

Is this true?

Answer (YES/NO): NO